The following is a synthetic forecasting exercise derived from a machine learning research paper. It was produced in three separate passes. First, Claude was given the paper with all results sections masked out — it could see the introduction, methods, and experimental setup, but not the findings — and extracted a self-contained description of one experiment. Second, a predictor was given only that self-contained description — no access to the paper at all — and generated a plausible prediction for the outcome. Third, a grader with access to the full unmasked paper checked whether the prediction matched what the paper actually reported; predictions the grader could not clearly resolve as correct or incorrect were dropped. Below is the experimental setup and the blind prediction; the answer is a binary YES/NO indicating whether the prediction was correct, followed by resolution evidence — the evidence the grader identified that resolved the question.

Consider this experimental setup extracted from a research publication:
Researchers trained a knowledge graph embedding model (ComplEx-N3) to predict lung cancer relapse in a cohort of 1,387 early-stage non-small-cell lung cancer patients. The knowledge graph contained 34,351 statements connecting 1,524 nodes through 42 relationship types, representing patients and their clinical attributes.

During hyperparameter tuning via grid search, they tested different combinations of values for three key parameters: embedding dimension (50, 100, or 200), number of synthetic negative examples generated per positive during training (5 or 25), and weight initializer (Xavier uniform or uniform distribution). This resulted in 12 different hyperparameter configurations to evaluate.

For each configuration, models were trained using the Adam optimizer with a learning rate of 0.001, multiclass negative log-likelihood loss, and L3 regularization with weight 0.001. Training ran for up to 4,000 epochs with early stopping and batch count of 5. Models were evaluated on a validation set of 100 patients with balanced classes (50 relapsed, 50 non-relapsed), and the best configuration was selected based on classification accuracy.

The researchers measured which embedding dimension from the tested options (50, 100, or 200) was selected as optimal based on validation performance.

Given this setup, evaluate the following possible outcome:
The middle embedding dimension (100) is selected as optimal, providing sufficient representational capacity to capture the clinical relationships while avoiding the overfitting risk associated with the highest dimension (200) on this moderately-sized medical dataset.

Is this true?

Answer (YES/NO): YES